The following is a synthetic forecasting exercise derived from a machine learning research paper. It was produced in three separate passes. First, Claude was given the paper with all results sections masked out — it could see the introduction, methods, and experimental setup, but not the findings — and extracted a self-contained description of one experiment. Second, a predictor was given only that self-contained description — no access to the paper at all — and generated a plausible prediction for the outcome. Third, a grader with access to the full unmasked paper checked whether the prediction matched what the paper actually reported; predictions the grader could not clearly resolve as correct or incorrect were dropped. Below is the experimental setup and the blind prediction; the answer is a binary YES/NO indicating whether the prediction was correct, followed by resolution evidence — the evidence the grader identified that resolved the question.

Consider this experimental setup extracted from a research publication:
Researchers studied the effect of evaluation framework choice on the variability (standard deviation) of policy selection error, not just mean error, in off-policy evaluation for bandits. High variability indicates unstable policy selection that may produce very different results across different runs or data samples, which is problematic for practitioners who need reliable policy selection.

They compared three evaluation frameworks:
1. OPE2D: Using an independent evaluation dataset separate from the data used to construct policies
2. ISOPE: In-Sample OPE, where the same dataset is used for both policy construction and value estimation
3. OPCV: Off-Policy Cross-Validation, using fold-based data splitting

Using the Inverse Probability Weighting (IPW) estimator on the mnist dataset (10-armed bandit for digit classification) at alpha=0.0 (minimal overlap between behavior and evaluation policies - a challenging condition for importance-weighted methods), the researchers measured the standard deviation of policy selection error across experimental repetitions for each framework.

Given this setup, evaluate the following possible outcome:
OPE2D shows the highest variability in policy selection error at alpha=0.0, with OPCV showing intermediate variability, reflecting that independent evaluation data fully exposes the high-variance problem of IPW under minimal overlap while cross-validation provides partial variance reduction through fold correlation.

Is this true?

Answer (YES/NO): NO